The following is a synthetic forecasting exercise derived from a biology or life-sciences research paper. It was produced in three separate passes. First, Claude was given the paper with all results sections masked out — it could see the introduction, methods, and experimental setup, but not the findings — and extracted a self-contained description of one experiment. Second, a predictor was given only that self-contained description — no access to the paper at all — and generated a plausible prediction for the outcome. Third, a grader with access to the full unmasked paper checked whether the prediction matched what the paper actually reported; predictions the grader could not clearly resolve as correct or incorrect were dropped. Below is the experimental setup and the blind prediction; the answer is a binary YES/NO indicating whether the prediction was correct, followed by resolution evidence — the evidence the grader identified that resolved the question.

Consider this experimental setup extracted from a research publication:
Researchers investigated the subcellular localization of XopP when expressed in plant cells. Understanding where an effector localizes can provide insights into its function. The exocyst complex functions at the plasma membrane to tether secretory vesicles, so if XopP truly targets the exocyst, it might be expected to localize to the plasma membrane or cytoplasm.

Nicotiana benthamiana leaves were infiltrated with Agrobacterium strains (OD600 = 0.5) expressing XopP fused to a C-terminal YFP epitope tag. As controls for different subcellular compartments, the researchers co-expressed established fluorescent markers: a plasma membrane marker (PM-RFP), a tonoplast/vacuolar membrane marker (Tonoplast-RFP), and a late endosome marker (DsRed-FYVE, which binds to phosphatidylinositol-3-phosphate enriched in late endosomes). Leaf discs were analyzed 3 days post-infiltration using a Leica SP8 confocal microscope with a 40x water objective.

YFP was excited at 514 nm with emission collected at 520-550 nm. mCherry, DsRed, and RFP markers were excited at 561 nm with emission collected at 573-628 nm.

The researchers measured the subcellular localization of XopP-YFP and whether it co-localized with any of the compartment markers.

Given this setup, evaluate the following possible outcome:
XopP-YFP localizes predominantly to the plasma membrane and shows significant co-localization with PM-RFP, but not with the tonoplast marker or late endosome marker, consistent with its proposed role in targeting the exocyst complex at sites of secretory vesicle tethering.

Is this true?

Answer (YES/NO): NO